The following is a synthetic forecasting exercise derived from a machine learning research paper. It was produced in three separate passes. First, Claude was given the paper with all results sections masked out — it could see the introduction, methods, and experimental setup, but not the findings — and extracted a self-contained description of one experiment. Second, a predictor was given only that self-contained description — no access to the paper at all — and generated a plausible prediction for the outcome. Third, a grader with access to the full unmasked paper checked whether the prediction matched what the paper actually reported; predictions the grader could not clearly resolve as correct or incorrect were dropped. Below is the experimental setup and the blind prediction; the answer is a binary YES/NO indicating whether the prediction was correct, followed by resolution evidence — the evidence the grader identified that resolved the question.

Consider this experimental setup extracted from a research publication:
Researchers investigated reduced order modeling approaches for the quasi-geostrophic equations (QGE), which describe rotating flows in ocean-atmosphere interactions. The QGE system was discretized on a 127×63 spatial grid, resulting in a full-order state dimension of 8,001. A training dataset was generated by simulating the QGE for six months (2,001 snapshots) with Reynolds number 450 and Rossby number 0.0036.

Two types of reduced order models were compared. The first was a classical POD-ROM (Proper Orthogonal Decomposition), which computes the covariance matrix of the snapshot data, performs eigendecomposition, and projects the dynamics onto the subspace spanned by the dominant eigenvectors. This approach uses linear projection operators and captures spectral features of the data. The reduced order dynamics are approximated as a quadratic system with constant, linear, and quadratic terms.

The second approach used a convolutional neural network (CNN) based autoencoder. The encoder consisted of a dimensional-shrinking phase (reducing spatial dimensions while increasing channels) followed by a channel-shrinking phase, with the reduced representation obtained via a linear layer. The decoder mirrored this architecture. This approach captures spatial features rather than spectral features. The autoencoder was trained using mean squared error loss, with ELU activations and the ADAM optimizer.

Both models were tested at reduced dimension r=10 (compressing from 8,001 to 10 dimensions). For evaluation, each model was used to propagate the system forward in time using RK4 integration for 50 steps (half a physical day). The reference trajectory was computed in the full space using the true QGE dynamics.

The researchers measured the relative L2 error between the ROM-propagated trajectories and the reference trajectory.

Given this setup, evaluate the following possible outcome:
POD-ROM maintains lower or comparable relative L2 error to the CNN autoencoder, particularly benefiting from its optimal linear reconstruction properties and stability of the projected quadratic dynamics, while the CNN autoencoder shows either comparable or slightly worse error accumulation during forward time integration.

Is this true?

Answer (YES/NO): NO